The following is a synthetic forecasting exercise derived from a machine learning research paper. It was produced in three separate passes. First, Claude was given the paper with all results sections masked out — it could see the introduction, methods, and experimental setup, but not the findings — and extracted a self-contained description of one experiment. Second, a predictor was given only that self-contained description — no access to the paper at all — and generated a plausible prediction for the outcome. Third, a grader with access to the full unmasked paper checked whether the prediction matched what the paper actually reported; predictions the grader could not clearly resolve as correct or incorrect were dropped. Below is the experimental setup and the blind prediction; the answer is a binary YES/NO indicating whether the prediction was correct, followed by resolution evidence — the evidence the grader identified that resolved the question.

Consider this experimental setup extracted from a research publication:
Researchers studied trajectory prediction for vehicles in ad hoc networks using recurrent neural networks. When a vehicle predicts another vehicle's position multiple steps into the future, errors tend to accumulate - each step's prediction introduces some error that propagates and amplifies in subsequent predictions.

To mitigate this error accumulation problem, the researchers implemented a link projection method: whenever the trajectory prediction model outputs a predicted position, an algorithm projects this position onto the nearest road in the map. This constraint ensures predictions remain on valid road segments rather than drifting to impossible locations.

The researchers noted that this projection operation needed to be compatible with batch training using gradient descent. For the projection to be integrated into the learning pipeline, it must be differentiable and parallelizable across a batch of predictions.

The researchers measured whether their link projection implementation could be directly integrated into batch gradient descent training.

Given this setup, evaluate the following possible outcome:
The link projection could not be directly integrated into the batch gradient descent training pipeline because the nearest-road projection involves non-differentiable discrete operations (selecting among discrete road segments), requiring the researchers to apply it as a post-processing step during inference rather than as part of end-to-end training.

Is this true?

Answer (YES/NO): NO